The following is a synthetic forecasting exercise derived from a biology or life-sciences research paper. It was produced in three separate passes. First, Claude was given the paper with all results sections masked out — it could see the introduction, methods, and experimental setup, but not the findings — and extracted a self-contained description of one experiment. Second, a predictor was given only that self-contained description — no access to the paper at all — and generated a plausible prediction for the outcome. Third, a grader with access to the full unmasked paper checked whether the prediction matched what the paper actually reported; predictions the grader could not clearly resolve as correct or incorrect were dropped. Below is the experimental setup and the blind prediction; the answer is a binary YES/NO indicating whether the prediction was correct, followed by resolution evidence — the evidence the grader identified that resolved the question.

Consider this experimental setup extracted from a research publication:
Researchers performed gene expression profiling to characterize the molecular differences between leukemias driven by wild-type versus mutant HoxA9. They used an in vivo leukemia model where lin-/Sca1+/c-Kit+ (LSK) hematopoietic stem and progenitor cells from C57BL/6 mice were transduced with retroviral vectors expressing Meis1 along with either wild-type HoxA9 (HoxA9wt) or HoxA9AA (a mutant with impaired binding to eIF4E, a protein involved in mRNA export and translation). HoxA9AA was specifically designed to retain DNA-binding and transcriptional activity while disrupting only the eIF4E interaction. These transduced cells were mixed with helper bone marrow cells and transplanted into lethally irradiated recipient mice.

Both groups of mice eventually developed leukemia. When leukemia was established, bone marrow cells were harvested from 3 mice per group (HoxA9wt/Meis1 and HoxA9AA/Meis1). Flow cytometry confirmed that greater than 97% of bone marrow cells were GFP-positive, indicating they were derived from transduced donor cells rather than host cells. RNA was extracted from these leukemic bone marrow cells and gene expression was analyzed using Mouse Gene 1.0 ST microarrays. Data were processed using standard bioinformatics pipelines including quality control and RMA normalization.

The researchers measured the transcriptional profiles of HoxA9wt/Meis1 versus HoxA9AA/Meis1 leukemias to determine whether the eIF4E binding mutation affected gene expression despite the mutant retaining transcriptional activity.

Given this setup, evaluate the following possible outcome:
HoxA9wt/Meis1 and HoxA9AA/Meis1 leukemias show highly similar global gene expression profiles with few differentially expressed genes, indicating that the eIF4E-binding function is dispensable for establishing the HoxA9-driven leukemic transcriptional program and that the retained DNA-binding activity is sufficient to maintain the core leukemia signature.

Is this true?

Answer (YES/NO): YES